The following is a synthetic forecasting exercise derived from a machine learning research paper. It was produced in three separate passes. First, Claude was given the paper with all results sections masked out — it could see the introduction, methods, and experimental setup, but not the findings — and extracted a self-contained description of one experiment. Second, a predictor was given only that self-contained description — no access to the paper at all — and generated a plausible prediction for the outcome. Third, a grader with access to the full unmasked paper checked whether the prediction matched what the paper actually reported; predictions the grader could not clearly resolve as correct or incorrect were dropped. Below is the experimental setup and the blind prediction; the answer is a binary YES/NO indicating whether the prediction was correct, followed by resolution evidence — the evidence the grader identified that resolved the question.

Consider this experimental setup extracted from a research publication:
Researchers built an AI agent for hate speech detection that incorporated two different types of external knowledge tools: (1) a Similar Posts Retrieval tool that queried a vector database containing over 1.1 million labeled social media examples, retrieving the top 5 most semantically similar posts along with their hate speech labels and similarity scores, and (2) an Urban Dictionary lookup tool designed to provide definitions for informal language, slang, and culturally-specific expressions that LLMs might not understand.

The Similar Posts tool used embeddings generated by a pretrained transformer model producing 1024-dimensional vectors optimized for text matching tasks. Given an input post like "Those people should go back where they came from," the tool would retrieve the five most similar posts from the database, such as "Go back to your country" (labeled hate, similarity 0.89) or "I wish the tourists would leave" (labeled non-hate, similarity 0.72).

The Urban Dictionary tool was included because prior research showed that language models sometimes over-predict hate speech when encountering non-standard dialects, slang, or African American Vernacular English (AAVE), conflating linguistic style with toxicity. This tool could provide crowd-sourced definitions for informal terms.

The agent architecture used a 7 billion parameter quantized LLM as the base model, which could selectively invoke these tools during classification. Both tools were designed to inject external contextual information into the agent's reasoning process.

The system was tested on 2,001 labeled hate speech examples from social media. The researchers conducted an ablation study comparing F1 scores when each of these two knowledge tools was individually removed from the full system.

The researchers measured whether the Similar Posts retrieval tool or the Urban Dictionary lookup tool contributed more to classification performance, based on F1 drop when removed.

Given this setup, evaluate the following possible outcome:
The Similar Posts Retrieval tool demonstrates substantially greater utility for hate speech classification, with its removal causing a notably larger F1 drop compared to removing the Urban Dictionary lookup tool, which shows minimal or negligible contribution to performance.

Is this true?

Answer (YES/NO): NO